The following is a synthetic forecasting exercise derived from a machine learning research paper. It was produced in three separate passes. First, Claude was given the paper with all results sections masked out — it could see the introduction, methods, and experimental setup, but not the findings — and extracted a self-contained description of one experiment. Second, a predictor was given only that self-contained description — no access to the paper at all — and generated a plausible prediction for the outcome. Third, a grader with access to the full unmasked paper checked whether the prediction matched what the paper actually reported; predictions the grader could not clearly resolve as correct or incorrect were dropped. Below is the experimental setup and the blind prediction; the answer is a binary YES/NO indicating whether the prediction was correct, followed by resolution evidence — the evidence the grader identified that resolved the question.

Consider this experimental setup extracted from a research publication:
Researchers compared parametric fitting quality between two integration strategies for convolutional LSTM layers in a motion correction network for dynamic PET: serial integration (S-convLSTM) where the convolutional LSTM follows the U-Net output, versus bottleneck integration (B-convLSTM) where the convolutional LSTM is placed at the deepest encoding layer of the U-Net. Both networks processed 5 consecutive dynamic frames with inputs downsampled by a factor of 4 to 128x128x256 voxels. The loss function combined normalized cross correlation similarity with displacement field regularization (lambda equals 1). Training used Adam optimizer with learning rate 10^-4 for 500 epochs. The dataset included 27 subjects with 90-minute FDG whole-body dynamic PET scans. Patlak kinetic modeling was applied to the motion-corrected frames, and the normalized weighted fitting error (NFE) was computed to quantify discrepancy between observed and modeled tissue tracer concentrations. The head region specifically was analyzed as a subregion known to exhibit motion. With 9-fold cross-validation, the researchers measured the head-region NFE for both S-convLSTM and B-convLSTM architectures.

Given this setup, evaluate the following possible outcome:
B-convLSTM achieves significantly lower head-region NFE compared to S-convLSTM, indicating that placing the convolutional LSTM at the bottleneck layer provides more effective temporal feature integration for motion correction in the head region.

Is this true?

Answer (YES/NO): NO